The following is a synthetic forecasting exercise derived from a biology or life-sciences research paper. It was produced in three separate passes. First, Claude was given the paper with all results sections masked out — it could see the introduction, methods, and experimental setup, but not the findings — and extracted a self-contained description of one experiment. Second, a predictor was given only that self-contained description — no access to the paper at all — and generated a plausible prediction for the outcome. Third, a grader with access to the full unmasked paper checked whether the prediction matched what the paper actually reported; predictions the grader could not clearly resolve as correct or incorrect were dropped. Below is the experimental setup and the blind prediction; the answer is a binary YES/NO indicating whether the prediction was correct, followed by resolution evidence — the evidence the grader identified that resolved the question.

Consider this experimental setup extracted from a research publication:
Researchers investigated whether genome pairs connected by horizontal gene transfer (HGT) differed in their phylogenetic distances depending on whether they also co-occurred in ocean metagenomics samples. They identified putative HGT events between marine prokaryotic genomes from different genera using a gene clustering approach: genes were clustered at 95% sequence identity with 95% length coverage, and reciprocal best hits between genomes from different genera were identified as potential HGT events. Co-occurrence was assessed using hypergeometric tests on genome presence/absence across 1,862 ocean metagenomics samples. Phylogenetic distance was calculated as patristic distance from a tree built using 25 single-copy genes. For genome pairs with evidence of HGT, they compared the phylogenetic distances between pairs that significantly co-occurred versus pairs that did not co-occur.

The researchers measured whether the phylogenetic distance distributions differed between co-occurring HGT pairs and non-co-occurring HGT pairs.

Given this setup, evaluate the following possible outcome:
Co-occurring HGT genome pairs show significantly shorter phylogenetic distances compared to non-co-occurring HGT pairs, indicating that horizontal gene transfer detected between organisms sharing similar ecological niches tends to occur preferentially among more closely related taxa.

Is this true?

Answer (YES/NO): NO